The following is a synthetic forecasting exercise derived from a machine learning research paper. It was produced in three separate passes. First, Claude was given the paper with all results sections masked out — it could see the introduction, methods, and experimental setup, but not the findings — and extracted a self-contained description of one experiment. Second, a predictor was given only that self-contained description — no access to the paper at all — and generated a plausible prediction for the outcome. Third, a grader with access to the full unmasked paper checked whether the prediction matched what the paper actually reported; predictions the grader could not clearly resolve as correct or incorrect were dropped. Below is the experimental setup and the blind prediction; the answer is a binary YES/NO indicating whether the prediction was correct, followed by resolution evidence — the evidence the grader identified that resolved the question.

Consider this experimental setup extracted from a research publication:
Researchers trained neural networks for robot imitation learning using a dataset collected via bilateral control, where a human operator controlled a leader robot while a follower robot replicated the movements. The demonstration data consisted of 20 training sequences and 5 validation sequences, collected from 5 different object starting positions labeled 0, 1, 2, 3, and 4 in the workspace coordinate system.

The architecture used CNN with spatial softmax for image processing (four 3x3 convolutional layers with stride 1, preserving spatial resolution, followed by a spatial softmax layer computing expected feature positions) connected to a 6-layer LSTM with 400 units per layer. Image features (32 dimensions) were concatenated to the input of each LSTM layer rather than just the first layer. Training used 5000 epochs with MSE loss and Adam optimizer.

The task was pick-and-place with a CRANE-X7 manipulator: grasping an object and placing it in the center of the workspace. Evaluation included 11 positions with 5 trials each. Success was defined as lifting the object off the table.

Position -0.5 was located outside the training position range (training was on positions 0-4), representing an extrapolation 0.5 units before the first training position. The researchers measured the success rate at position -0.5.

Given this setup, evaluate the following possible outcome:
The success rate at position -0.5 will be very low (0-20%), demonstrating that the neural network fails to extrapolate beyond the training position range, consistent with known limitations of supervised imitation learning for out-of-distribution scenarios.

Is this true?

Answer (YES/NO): NO